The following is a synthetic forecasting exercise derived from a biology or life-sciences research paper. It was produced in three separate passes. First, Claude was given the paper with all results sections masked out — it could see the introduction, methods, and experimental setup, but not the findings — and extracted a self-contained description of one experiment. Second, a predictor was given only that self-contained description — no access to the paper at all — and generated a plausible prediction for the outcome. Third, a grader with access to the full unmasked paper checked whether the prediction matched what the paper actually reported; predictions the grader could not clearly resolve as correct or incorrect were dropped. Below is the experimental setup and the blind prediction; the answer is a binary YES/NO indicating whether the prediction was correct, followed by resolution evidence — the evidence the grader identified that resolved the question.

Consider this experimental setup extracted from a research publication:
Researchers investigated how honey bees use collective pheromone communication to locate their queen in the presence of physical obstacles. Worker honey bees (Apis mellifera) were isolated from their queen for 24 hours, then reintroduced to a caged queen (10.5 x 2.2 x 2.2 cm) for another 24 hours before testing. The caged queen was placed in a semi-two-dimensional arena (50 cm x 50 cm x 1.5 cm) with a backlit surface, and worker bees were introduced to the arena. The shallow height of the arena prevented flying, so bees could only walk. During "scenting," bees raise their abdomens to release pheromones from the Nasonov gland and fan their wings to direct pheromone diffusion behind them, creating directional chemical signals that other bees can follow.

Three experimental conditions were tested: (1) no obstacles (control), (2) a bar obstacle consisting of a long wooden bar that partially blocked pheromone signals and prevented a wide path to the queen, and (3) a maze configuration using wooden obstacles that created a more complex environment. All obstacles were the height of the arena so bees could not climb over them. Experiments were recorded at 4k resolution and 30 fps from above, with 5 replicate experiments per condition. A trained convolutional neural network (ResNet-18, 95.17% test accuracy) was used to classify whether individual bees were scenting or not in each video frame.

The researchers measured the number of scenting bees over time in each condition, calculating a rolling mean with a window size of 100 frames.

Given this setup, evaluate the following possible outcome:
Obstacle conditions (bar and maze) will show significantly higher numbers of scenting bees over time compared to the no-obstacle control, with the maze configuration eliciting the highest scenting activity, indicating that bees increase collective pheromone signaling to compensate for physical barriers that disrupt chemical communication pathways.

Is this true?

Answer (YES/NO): NO